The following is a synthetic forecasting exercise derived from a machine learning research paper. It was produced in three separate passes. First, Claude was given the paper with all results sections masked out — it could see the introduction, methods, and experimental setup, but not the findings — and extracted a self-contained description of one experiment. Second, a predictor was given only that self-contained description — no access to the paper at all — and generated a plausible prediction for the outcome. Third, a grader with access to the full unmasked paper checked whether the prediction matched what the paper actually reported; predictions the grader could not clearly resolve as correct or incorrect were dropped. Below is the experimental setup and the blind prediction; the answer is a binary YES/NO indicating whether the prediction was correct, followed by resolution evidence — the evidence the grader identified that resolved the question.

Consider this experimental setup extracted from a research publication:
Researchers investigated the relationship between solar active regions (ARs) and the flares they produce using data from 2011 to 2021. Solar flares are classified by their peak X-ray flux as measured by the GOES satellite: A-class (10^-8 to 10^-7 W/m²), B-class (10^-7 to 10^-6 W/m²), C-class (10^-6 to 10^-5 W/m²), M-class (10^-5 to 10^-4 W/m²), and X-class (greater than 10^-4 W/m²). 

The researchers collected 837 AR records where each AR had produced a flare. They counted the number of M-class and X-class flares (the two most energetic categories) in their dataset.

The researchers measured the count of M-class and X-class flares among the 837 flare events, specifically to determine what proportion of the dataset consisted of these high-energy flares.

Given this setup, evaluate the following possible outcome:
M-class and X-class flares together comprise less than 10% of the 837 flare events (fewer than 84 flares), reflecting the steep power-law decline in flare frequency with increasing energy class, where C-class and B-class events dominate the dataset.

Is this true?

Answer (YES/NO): YES